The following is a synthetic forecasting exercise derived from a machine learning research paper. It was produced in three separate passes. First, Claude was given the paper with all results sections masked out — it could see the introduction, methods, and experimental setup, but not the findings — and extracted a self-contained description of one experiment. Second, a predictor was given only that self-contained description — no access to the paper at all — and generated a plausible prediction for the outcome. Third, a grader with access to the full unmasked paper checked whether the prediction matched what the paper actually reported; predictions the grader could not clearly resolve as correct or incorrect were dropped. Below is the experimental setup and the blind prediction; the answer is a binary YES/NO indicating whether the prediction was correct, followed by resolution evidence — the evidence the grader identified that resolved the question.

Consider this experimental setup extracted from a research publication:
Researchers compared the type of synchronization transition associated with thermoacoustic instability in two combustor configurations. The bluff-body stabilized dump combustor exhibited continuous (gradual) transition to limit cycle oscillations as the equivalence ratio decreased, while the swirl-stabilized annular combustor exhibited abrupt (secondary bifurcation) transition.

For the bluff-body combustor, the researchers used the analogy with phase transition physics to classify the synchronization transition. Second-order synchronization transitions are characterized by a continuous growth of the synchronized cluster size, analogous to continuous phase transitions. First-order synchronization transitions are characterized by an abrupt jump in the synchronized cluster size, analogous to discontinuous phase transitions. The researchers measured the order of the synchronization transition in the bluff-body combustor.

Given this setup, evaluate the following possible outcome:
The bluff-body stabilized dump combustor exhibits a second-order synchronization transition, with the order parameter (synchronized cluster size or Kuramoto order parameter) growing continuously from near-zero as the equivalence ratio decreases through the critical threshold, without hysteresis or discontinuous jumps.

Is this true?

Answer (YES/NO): YES